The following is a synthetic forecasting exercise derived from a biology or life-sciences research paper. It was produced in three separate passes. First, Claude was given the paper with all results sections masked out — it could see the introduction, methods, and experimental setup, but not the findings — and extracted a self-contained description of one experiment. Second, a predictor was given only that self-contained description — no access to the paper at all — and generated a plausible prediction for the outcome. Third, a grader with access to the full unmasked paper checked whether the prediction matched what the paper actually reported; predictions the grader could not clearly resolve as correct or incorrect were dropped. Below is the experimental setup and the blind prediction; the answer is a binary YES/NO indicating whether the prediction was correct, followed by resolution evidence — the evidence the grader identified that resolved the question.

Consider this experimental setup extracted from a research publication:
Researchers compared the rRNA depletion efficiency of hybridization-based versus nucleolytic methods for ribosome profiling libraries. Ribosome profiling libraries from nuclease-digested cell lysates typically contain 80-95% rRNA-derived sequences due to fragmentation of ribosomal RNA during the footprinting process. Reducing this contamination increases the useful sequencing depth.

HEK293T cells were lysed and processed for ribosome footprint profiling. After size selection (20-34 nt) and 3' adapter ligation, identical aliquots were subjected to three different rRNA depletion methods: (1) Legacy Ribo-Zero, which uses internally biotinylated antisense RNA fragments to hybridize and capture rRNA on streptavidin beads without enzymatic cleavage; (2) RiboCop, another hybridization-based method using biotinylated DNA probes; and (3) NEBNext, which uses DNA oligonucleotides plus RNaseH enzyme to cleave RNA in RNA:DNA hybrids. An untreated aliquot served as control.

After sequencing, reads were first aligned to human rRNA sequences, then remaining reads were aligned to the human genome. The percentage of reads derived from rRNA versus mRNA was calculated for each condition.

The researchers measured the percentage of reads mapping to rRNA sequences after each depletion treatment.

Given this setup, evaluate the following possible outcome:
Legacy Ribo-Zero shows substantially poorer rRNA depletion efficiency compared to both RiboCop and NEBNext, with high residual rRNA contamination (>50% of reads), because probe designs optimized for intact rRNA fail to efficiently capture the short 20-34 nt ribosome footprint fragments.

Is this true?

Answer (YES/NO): NO